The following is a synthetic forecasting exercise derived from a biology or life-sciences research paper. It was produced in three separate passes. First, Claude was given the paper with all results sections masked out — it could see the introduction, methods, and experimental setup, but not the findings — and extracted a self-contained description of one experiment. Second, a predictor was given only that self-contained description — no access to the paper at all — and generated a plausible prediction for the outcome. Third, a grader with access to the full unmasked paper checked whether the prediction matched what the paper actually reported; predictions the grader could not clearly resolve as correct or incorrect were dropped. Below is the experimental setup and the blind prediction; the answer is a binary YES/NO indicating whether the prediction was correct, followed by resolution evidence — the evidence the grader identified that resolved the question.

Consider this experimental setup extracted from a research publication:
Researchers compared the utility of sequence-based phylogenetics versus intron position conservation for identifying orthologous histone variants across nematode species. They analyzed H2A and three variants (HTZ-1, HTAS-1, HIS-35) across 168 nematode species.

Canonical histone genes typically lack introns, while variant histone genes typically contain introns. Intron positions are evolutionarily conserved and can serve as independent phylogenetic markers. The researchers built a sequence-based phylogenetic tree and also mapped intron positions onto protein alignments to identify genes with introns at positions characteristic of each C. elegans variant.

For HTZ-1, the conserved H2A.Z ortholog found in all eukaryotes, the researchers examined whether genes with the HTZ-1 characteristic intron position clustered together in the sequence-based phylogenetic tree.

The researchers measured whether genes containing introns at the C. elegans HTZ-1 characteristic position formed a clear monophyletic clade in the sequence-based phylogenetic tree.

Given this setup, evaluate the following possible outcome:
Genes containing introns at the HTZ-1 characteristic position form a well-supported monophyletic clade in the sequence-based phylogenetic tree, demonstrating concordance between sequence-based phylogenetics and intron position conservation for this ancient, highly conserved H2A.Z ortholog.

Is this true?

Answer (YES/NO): NO